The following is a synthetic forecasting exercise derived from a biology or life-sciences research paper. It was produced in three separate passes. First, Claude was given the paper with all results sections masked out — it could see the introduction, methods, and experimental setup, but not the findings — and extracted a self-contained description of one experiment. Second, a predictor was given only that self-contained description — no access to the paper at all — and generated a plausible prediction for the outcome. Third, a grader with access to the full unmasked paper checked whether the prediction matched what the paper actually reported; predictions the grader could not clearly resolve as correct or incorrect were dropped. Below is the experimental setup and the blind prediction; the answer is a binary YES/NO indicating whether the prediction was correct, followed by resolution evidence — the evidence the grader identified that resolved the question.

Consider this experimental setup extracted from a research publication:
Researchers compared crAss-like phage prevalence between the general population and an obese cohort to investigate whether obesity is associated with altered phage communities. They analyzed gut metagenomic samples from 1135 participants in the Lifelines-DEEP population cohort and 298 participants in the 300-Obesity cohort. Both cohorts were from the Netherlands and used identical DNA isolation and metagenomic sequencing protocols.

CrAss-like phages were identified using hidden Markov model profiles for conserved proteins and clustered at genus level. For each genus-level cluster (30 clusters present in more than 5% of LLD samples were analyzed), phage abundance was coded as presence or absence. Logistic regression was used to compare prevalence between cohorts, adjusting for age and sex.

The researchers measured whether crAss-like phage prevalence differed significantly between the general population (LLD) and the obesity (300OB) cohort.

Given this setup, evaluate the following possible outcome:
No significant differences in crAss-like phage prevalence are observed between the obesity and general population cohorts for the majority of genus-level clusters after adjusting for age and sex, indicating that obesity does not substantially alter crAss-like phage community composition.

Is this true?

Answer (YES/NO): YES